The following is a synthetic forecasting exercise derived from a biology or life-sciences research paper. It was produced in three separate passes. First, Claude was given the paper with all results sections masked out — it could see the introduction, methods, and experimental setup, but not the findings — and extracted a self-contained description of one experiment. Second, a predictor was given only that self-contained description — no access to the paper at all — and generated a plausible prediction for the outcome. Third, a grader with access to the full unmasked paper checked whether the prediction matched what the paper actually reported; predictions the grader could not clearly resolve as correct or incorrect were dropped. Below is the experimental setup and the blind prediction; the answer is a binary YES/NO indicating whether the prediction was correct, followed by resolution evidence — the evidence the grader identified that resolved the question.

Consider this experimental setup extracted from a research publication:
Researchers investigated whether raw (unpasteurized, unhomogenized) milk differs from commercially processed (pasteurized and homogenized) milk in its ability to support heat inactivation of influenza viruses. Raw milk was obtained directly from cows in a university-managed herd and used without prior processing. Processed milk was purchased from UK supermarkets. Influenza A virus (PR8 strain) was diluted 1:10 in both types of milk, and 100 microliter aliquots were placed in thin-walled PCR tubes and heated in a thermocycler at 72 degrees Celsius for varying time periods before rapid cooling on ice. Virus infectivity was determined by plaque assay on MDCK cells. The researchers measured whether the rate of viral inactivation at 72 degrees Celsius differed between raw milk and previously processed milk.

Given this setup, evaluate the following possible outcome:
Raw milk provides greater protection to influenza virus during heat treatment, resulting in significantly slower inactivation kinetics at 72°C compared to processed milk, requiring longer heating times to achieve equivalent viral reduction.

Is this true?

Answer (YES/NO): NO